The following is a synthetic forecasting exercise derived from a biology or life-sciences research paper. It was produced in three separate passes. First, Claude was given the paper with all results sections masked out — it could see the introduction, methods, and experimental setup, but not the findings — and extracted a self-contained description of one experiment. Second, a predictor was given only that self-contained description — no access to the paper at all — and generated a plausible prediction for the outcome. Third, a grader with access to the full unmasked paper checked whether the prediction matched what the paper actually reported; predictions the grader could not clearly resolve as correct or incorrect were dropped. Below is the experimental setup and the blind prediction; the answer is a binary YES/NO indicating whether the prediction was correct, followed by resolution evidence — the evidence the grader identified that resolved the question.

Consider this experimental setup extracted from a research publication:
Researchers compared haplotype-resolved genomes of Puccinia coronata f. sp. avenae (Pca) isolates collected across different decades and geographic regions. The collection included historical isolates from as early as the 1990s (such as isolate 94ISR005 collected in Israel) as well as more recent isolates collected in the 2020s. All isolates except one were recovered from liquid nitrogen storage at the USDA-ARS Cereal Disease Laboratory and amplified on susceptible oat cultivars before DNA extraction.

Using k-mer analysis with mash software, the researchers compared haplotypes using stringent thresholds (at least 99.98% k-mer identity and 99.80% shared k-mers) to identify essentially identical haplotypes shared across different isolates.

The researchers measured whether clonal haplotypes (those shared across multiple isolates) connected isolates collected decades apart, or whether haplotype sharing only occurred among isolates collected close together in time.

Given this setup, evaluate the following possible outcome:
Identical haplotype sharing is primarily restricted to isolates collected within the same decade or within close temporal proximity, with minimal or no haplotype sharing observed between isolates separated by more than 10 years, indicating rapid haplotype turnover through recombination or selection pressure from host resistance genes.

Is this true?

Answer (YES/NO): NO